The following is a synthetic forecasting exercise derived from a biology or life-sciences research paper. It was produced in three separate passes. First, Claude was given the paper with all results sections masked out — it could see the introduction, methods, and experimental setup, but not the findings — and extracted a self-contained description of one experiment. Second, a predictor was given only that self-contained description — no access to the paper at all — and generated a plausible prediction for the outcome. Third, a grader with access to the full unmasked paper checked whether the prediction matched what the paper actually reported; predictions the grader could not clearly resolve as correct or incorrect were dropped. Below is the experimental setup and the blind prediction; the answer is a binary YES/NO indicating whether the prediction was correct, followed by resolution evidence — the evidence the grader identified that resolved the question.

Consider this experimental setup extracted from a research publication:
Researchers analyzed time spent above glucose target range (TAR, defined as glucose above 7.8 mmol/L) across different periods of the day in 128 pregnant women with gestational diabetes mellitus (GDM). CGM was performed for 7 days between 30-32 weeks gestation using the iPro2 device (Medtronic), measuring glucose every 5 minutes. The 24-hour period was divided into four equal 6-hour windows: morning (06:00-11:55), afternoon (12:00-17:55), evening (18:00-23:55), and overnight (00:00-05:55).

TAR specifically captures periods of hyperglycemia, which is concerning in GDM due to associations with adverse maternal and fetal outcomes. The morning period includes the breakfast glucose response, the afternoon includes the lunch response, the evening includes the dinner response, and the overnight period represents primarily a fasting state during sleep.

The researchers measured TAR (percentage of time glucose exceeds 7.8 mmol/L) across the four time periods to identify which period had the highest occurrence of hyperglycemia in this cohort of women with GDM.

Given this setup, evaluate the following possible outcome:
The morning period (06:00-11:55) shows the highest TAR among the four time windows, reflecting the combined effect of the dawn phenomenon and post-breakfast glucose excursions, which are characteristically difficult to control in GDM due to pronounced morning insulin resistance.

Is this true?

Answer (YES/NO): NO